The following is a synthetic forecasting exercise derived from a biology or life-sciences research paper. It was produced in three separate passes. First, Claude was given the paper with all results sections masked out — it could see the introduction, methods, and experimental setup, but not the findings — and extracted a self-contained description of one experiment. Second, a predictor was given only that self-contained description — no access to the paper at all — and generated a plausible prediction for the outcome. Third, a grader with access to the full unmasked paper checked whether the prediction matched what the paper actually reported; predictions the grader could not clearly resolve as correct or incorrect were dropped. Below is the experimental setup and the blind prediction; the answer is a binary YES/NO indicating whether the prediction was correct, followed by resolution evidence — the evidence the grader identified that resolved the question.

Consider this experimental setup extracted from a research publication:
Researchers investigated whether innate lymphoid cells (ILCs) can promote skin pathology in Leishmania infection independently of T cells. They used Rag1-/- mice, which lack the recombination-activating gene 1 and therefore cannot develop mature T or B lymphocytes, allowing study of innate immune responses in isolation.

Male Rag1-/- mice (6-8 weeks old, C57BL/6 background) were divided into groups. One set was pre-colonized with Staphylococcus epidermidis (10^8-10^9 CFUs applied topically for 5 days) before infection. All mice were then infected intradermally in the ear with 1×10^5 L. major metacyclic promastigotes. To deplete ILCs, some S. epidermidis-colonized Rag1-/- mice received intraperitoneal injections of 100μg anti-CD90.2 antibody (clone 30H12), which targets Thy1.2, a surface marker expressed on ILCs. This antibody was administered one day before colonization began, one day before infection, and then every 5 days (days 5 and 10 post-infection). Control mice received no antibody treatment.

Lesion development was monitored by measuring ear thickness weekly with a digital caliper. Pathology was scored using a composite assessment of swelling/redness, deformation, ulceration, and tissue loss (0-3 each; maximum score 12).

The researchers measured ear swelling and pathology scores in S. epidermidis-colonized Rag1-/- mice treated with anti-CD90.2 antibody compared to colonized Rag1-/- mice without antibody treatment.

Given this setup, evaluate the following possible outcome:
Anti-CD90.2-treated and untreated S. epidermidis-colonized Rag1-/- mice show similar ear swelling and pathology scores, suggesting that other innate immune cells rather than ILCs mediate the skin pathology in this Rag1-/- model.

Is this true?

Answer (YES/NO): NO